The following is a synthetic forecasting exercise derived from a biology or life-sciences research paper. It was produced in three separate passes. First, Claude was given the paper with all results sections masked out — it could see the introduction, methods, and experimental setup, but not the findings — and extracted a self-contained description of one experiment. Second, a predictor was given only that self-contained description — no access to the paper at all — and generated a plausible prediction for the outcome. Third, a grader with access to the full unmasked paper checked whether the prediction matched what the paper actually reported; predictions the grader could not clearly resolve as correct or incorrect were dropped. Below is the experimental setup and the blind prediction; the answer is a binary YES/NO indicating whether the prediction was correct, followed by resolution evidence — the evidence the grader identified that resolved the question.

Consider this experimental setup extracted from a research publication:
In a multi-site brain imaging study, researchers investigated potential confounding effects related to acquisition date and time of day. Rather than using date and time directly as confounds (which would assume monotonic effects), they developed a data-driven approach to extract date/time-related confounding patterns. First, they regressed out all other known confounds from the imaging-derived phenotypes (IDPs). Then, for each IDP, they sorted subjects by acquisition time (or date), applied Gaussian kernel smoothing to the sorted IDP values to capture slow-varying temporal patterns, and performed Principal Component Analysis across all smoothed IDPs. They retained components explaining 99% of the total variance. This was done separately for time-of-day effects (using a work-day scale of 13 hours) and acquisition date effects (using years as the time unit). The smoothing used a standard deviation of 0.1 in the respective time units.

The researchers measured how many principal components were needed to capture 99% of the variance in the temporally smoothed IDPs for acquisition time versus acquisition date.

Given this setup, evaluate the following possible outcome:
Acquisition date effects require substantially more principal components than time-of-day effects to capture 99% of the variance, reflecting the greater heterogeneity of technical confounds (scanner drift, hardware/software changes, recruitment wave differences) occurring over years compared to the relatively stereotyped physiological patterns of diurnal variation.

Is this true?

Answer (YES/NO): NO